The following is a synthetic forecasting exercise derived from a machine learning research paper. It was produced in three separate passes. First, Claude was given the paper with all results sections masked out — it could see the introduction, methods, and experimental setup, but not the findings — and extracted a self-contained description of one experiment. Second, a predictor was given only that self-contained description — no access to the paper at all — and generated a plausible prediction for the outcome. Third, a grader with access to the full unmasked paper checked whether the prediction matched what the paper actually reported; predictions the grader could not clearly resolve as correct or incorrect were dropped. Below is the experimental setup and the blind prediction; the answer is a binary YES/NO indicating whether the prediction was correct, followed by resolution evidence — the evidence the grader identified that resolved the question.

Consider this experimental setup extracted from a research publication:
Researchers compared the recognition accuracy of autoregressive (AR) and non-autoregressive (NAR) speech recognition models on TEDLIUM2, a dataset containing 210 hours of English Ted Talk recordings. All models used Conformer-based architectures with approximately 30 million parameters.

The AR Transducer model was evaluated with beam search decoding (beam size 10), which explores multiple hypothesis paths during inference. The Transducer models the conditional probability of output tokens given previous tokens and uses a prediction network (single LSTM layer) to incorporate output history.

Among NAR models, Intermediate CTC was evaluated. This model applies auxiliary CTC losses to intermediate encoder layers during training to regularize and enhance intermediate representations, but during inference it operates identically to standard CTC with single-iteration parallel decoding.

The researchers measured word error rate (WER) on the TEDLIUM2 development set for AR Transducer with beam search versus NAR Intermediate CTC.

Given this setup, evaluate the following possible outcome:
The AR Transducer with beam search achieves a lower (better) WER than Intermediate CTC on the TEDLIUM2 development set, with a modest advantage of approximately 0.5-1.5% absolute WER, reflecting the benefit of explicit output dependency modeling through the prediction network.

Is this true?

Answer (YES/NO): NO